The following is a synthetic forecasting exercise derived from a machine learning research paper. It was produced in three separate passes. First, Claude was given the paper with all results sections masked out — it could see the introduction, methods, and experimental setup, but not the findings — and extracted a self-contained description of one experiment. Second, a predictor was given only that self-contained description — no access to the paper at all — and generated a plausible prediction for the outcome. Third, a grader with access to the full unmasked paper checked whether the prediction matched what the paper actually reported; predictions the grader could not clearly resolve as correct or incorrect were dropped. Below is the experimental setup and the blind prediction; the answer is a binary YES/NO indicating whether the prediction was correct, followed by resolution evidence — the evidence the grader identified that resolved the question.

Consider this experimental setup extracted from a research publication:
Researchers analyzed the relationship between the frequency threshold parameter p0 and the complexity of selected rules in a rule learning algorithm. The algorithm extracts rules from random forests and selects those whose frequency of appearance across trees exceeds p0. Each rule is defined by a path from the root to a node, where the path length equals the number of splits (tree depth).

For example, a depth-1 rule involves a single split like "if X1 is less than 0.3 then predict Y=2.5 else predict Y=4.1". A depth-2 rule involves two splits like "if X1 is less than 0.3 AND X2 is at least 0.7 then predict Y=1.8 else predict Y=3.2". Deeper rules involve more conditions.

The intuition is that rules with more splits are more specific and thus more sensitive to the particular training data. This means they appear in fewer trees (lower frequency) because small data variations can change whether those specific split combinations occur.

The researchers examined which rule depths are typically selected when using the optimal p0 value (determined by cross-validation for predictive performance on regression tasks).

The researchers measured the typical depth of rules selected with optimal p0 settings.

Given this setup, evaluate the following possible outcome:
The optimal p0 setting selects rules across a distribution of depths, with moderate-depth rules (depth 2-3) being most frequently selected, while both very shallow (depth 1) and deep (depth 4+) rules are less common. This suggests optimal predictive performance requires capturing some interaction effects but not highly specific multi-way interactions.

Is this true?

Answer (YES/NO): NO